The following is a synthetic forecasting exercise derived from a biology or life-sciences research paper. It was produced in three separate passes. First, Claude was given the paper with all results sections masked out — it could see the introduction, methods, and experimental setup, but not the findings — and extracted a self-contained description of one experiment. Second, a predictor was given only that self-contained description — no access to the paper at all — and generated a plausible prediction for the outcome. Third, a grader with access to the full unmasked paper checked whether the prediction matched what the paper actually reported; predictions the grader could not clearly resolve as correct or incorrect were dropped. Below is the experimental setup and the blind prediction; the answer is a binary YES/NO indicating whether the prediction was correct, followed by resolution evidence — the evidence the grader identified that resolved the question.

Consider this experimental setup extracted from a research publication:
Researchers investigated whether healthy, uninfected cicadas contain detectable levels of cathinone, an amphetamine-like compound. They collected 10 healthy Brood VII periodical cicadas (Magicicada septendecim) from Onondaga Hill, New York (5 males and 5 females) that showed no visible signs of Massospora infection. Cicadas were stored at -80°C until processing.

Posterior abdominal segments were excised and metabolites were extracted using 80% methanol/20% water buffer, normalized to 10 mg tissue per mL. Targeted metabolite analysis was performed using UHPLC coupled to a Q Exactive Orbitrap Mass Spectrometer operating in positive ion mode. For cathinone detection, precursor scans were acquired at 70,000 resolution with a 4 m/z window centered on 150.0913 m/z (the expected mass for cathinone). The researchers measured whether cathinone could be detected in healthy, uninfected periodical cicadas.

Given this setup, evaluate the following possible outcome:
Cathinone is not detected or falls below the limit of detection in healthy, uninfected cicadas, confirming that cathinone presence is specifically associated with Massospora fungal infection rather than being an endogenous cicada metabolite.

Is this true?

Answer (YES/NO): YES